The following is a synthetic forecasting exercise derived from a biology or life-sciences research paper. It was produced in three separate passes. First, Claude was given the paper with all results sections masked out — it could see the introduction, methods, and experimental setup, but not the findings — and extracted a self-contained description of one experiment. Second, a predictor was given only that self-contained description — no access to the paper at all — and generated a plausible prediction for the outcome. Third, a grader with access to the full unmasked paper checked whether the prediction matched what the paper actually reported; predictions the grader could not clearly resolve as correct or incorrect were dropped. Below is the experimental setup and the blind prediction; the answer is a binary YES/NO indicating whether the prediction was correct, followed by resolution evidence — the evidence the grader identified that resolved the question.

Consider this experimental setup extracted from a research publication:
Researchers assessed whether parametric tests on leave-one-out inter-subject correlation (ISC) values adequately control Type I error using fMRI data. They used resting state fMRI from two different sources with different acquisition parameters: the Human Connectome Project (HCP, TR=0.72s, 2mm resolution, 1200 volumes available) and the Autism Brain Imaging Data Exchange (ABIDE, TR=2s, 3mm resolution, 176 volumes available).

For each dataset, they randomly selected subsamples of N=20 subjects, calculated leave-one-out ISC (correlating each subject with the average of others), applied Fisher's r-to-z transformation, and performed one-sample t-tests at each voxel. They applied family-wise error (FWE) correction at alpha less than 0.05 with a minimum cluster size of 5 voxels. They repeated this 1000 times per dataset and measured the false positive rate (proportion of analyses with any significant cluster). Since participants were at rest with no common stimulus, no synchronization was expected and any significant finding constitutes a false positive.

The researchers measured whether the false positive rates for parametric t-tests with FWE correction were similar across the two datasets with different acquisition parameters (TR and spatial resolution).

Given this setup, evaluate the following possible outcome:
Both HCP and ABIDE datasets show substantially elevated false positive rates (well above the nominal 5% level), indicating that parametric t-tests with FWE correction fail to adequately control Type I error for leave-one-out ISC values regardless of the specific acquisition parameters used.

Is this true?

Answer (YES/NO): NO